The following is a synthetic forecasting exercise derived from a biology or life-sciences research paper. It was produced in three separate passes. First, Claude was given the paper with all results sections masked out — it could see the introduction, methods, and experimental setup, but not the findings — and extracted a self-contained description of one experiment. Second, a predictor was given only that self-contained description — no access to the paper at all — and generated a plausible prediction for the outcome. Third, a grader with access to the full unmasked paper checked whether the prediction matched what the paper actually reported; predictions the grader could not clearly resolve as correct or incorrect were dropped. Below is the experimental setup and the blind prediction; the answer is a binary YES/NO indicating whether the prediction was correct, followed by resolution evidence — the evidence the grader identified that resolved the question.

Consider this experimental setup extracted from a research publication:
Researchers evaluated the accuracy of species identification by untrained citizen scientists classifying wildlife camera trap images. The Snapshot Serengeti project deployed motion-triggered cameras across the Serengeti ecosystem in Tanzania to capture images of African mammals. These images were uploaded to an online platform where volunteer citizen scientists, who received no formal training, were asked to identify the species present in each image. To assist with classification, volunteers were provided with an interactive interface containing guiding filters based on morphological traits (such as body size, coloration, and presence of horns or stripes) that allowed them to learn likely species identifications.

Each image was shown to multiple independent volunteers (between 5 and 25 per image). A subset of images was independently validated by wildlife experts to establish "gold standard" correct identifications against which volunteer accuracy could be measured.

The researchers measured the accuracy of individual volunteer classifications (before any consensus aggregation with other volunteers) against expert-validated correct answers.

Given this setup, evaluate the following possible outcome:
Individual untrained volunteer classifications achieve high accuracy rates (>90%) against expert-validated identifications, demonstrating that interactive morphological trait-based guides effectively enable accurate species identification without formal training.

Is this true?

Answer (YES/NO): NO